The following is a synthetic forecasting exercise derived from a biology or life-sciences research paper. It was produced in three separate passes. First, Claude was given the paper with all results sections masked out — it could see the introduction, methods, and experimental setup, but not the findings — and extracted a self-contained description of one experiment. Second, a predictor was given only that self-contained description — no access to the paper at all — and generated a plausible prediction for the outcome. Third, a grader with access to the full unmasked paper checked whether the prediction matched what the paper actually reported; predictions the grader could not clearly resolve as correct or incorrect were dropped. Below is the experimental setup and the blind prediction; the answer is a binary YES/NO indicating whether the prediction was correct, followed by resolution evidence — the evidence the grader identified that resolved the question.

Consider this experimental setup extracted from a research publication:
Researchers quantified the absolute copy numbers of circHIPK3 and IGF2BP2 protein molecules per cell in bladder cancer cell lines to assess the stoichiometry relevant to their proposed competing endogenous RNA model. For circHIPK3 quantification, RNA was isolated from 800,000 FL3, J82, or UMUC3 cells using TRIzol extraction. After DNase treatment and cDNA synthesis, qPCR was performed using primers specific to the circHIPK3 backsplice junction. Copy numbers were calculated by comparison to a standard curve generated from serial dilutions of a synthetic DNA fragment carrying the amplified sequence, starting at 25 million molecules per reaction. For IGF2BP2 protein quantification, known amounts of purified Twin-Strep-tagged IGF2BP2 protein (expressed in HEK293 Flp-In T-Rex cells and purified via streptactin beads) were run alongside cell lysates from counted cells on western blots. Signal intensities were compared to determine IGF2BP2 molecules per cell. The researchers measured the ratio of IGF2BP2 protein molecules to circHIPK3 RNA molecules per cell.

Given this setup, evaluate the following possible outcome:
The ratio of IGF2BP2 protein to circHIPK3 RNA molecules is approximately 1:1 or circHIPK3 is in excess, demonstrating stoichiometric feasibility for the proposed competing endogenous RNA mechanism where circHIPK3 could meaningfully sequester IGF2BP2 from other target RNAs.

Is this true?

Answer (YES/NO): NO